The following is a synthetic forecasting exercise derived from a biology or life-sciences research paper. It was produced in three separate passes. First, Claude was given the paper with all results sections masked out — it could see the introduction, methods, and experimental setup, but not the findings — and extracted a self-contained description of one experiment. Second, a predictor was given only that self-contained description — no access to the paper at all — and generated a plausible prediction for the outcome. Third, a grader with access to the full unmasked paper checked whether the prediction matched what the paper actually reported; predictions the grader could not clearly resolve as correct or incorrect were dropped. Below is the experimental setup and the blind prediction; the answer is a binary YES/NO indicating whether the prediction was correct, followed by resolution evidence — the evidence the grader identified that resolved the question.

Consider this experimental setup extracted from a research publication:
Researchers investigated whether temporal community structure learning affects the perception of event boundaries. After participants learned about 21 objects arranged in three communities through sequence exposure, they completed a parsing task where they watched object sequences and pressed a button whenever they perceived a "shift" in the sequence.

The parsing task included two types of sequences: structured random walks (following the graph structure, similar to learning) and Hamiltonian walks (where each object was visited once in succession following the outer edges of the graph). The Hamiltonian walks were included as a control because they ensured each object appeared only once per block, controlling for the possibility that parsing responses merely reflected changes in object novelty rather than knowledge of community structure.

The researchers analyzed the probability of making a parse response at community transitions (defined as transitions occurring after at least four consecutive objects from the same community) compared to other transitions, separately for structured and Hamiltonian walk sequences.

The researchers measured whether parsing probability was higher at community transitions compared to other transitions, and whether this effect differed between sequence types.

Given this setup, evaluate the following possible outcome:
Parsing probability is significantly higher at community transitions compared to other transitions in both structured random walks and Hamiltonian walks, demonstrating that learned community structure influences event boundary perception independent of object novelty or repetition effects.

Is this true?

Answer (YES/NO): YES